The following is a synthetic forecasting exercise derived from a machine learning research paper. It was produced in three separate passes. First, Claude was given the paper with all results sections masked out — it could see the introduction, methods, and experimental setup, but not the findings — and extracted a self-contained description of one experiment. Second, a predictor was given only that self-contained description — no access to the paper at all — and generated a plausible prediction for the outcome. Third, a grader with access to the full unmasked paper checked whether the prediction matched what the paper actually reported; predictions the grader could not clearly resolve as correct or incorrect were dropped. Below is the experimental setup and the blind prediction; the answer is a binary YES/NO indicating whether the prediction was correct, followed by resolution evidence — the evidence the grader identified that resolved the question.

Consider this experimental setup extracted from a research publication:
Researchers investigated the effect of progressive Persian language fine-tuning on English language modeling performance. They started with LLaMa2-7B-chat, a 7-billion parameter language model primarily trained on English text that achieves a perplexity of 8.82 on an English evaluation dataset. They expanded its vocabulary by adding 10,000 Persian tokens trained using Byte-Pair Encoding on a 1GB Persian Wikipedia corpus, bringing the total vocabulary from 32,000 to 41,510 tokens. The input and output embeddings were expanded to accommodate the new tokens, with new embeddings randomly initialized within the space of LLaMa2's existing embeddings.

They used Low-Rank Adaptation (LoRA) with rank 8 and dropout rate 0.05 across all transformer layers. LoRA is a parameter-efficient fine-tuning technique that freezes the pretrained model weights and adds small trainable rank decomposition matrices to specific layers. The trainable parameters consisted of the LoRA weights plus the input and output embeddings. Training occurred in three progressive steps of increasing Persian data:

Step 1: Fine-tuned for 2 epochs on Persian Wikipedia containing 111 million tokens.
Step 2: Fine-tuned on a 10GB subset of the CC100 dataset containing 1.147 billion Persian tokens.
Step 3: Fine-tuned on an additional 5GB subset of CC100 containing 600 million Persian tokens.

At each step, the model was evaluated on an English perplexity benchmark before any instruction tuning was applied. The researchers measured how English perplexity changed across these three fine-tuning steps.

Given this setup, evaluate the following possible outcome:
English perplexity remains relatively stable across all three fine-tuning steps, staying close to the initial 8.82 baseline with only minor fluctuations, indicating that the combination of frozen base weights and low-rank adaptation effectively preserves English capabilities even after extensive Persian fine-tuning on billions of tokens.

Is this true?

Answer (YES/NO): NO